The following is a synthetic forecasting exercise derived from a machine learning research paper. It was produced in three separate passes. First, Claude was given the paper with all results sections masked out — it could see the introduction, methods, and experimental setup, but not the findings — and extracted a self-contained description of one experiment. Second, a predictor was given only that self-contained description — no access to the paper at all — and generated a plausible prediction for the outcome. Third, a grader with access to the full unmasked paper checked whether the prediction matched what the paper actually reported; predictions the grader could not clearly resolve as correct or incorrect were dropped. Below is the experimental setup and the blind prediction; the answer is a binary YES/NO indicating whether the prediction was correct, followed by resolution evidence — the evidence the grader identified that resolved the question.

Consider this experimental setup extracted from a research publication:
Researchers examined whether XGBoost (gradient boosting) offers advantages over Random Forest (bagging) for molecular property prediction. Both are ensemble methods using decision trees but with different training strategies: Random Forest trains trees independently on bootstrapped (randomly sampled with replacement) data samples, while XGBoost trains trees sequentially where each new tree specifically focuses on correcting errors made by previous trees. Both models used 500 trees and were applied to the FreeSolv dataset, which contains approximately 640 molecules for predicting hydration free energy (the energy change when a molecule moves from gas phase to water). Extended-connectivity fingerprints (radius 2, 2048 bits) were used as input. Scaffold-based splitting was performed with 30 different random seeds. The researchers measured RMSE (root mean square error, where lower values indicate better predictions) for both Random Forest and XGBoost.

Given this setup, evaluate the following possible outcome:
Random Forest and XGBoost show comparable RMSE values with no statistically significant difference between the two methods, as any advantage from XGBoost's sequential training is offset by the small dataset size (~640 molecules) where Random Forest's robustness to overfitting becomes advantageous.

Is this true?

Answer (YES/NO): NO